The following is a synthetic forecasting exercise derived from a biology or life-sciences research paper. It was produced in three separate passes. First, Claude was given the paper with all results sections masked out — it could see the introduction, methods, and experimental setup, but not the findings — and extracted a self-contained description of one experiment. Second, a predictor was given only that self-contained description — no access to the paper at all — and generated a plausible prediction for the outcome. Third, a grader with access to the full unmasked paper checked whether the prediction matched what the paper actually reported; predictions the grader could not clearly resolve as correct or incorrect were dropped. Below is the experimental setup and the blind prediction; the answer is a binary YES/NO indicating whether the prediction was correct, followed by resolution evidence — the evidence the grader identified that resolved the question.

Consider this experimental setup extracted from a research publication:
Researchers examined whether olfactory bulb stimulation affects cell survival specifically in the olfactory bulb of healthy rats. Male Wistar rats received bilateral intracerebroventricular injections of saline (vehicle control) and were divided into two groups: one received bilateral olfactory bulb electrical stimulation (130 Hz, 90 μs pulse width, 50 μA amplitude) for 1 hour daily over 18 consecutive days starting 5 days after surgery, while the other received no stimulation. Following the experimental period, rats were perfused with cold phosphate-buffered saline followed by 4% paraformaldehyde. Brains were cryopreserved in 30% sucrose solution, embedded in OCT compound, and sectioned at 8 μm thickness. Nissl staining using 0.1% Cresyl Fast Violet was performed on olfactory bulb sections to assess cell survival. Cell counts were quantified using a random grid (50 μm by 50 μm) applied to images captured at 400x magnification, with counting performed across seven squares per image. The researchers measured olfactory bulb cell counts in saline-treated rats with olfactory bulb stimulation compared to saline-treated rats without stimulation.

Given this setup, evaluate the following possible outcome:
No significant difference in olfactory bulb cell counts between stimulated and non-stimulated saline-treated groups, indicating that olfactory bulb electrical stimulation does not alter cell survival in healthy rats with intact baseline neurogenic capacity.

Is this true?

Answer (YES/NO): YES